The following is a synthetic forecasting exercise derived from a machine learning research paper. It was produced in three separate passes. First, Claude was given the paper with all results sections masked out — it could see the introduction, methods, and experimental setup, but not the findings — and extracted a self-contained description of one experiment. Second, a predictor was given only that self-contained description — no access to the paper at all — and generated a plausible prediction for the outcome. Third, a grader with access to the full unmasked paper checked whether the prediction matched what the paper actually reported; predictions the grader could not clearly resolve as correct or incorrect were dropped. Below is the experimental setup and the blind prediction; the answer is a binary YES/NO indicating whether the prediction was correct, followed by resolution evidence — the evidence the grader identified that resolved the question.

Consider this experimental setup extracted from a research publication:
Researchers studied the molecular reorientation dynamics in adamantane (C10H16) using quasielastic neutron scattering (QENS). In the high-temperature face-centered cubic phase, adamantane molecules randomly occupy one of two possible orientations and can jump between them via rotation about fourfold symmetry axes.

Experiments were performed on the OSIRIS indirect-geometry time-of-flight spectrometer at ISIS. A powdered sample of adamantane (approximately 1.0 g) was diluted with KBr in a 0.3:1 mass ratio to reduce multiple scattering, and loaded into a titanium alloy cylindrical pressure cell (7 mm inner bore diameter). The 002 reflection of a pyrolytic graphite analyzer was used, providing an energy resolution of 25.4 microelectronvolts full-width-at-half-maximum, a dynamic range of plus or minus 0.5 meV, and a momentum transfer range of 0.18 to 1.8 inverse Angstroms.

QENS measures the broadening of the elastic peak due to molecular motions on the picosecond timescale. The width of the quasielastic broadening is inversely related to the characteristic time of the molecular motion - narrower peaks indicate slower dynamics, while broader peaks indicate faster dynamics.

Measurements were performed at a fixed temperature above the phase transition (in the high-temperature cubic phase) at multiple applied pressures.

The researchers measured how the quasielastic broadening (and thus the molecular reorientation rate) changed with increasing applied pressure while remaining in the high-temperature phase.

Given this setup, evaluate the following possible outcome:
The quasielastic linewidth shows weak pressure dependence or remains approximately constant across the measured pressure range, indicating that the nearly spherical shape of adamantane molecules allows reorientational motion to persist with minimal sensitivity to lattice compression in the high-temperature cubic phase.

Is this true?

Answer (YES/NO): NO